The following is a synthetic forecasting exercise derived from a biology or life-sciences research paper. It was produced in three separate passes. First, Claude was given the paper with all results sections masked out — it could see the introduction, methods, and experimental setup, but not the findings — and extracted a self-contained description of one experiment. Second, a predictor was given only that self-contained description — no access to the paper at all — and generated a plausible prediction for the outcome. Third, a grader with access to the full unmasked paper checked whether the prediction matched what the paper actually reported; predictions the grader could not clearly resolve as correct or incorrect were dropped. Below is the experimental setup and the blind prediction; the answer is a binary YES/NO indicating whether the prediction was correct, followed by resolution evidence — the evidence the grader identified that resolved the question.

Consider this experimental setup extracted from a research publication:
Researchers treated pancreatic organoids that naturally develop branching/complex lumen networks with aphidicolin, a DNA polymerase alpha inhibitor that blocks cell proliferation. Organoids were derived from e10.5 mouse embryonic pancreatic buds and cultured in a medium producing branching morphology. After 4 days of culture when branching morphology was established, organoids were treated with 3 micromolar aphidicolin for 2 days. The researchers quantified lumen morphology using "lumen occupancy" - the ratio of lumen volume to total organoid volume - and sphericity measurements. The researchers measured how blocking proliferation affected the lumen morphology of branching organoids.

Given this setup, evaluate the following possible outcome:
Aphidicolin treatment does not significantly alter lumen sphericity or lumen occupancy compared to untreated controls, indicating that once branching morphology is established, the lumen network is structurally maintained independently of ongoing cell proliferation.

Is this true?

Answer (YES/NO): NO